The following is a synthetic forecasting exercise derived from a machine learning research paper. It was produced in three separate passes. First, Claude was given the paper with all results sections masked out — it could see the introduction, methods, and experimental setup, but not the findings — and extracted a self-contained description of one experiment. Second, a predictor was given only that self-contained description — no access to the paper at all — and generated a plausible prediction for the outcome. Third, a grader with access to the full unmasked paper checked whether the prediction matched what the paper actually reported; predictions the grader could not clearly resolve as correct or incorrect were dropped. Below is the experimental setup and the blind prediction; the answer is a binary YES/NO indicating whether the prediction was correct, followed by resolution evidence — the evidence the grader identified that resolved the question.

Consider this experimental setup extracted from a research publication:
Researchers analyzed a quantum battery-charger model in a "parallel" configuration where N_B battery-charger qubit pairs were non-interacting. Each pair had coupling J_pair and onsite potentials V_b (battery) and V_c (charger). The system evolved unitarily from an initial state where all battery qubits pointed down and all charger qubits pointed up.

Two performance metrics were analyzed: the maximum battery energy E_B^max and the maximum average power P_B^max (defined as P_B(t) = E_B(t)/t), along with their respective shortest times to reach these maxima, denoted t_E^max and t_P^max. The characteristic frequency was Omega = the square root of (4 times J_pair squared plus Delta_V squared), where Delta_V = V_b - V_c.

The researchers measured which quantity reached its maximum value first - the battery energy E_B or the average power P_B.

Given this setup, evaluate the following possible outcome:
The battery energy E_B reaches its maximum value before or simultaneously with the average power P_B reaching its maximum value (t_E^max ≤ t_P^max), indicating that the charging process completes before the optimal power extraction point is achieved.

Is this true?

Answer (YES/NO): NO